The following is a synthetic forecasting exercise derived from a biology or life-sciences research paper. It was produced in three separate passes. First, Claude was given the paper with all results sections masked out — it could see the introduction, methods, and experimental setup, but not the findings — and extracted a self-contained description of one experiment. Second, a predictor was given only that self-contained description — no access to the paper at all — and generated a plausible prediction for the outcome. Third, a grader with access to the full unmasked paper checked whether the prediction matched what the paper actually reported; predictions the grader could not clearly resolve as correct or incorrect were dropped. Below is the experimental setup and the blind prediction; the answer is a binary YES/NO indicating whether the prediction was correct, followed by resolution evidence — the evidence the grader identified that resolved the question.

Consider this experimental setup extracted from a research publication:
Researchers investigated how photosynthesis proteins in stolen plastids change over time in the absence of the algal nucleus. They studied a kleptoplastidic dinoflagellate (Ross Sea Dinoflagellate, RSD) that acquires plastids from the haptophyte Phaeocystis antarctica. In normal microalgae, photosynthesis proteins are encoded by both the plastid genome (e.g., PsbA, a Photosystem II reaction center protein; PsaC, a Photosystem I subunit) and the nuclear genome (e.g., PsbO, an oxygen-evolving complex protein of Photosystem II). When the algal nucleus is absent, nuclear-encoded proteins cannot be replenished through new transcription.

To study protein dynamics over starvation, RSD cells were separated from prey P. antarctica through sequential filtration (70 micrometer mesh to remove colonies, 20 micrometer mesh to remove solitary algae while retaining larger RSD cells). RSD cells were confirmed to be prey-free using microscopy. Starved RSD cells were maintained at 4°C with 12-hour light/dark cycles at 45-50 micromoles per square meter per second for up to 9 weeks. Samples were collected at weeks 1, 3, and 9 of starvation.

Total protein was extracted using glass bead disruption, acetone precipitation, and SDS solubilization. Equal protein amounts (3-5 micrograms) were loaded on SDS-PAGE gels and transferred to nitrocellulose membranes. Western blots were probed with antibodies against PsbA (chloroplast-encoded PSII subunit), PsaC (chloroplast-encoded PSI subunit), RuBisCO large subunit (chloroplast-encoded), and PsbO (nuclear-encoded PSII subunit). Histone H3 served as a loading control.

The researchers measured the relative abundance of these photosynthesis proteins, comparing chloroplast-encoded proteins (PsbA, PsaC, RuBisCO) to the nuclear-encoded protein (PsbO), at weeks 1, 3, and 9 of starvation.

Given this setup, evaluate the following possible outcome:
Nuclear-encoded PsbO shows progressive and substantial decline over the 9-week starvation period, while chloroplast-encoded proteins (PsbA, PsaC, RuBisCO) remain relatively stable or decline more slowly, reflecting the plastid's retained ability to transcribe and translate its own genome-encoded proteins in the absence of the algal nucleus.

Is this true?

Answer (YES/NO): NO